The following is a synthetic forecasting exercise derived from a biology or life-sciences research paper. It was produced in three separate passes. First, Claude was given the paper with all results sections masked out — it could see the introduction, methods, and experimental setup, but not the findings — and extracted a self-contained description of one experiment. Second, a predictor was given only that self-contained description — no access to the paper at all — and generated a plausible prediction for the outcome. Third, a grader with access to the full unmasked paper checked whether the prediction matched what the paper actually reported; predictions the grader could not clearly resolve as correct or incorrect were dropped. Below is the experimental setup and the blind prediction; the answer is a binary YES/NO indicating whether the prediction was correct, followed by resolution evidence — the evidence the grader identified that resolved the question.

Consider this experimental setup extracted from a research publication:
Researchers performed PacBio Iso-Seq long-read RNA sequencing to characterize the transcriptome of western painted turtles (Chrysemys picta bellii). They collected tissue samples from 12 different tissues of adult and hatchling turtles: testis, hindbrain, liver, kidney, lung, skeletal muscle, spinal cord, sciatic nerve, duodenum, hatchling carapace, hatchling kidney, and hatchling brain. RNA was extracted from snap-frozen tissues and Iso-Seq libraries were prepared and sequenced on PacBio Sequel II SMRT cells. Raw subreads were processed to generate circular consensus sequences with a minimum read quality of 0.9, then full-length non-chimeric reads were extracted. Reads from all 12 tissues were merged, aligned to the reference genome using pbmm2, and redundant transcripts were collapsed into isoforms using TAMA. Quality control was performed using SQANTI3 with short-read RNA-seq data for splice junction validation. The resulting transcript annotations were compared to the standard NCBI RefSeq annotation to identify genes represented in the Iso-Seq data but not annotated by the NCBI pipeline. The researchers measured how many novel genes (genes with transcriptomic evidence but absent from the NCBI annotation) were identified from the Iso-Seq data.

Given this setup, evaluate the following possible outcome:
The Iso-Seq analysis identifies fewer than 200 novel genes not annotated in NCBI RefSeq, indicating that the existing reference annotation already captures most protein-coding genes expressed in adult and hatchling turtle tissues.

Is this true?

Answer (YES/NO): NO